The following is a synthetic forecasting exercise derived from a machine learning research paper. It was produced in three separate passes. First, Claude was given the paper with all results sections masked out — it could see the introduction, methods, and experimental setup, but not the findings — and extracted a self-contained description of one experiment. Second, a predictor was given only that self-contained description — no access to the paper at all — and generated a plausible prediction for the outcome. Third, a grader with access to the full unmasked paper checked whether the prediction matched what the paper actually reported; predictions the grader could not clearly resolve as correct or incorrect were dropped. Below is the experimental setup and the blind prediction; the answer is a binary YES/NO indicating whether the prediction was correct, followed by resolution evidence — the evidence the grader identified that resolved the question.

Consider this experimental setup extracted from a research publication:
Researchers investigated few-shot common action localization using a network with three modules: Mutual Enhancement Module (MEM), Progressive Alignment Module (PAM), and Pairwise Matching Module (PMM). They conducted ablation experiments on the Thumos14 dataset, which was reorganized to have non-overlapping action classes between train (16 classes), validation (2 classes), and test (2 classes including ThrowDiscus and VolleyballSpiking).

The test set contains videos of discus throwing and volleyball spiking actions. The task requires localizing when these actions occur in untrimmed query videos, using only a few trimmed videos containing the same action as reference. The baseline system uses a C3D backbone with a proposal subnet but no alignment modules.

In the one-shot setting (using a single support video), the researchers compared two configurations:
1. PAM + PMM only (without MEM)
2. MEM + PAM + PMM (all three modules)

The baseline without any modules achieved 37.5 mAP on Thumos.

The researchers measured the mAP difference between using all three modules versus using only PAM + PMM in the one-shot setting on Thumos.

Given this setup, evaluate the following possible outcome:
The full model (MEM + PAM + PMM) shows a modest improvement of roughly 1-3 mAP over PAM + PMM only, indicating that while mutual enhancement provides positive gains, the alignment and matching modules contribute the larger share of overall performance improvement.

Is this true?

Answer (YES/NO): NO